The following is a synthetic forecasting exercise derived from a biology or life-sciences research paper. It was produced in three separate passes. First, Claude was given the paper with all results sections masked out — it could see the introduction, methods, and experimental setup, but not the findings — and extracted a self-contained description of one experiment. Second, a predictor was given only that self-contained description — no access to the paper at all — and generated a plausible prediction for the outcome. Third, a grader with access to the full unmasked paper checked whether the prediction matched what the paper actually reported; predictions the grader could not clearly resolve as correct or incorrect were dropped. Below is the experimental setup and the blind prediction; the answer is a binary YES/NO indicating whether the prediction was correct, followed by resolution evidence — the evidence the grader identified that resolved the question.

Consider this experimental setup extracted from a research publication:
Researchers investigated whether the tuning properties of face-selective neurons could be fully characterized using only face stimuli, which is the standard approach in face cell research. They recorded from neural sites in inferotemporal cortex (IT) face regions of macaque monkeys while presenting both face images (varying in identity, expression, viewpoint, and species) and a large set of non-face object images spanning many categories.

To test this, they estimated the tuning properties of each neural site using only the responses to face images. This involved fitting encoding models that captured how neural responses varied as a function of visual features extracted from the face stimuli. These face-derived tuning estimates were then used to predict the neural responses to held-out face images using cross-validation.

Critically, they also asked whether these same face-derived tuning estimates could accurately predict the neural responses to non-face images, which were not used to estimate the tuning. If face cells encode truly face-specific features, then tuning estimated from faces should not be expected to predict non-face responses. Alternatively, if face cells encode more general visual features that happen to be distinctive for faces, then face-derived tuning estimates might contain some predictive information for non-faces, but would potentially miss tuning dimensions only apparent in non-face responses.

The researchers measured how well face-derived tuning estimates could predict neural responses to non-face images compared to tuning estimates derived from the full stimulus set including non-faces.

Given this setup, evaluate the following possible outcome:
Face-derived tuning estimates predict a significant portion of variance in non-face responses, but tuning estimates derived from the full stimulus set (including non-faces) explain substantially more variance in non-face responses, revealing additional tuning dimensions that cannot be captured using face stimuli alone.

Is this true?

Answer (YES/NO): YES